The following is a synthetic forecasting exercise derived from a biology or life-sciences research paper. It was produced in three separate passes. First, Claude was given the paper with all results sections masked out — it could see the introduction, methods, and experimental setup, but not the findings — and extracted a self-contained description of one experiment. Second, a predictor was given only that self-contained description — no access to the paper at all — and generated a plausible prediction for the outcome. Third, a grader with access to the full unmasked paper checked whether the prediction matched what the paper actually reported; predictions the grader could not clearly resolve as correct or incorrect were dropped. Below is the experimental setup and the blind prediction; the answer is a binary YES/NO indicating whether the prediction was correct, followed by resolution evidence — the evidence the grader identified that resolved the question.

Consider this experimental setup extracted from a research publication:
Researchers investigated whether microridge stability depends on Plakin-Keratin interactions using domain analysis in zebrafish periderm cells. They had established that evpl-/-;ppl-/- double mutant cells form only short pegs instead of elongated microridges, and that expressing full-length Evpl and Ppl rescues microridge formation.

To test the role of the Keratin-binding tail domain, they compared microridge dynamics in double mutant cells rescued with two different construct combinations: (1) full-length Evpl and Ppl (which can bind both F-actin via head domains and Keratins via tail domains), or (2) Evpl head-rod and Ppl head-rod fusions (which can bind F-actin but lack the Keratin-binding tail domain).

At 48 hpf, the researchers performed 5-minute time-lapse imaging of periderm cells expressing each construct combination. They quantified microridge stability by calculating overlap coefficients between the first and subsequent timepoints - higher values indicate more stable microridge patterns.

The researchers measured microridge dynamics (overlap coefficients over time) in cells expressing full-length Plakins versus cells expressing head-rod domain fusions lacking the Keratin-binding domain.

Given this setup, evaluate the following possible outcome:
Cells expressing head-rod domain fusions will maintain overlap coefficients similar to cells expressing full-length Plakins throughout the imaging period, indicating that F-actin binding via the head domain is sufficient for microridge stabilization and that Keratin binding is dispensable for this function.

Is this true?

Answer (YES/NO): NO